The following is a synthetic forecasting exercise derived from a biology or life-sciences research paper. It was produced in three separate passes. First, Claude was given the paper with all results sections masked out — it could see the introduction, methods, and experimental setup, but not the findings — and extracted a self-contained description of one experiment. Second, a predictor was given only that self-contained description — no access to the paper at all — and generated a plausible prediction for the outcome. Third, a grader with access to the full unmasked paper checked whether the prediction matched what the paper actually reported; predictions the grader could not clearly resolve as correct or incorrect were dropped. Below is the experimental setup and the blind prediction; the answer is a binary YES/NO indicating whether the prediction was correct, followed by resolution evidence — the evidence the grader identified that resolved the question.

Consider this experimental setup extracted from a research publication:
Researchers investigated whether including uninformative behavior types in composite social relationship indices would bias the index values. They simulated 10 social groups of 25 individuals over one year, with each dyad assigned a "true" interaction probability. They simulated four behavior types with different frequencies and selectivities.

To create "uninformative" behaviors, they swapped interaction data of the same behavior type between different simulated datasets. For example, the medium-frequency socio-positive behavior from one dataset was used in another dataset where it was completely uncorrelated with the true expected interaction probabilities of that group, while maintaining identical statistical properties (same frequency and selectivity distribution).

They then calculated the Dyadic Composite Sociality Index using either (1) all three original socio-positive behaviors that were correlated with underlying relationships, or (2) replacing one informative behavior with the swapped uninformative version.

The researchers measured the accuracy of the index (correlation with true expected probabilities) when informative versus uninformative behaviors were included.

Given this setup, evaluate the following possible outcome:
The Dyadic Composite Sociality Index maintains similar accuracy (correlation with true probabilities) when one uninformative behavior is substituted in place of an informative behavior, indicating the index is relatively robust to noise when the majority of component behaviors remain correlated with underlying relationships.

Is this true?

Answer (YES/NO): NO